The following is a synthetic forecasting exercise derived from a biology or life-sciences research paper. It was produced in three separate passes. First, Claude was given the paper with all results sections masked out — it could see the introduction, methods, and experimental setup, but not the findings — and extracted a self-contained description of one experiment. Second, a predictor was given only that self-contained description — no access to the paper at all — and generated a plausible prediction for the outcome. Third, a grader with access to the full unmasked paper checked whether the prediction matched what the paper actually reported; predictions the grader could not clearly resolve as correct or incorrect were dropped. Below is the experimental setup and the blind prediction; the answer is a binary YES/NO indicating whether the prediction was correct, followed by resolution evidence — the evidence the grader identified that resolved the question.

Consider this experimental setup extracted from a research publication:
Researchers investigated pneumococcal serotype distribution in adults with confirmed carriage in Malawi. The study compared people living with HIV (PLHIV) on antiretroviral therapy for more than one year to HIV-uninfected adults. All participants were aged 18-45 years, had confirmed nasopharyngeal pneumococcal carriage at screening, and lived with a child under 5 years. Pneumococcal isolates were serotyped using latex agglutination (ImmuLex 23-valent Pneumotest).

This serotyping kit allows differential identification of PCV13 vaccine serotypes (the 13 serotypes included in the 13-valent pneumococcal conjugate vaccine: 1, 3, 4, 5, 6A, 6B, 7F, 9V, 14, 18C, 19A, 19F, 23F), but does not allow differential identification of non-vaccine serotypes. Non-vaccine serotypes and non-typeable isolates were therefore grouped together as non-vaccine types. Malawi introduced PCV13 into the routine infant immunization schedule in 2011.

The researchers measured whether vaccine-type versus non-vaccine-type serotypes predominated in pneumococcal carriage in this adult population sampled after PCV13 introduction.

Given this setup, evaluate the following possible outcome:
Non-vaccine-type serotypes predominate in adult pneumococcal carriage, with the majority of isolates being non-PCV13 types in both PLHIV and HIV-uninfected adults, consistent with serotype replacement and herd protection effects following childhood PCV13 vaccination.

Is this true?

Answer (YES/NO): YES